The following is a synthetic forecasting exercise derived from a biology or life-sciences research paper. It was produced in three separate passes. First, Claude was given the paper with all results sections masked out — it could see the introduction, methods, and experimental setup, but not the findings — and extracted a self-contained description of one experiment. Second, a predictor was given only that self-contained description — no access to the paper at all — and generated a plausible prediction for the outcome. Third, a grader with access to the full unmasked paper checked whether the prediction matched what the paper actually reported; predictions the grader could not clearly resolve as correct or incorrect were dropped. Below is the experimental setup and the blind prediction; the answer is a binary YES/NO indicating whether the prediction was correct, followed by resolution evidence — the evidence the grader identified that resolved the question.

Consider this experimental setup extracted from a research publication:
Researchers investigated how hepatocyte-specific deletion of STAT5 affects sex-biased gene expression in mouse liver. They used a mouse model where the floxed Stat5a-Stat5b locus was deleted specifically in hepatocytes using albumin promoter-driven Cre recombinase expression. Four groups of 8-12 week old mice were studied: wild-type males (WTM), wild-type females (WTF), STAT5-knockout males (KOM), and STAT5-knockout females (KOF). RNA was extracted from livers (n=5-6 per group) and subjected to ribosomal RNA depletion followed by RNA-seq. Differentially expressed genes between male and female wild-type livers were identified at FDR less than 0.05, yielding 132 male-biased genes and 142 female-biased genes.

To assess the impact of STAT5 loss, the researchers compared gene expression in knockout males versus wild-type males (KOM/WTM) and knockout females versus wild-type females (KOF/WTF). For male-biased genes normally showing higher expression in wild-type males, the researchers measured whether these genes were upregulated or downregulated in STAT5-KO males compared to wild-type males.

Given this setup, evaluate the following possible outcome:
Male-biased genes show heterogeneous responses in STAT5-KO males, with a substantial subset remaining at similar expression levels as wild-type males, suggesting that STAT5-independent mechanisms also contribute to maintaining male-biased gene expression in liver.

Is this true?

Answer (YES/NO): NO